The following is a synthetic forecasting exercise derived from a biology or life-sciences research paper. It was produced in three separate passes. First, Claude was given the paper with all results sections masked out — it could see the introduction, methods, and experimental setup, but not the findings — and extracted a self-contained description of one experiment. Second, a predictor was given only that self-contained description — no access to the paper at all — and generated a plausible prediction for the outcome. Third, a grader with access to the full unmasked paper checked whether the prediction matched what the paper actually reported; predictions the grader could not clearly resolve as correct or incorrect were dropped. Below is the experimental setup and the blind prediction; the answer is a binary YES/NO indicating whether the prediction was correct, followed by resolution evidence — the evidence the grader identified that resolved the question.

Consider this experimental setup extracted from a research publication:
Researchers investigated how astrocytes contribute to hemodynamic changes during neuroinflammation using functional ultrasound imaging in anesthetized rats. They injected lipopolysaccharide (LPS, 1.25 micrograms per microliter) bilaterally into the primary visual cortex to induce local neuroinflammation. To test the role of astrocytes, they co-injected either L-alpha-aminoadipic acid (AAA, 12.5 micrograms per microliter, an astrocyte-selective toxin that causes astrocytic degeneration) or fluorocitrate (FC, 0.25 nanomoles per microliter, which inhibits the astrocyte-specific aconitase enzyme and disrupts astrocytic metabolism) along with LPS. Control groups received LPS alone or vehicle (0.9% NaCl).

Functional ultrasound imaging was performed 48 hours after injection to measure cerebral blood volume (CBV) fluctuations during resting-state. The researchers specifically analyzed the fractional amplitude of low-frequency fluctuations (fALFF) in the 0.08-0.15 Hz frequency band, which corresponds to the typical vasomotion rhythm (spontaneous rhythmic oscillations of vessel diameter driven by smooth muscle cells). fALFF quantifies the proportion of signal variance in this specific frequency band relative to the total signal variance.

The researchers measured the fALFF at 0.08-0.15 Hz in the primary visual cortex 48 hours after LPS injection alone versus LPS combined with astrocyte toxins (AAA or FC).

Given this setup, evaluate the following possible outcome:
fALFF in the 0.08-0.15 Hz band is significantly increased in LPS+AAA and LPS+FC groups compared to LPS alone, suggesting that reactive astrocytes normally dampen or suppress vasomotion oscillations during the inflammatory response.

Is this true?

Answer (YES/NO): NO